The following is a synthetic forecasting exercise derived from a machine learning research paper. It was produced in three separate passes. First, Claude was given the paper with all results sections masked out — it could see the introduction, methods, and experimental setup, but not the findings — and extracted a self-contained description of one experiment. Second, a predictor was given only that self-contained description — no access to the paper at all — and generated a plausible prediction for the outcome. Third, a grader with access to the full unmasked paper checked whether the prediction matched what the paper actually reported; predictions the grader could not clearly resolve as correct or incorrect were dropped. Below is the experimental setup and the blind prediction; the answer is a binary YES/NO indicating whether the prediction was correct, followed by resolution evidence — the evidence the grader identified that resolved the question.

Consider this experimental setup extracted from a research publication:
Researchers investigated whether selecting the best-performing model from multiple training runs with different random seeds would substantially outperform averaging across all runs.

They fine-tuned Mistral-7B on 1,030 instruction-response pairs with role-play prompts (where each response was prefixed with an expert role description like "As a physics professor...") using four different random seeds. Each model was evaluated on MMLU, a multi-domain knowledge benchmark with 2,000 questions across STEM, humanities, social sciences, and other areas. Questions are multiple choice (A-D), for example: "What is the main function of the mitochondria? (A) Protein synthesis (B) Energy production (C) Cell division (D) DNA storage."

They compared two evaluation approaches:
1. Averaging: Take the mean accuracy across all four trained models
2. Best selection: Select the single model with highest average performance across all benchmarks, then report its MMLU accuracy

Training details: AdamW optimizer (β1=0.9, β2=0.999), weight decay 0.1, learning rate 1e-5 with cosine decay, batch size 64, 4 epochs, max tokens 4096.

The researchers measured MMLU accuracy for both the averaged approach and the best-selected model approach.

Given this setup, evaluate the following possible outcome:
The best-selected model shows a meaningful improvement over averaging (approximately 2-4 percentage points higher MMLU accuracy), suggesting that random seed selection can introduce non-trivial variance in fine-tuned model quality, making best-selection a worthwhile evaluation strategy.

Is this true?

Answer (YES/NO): NO